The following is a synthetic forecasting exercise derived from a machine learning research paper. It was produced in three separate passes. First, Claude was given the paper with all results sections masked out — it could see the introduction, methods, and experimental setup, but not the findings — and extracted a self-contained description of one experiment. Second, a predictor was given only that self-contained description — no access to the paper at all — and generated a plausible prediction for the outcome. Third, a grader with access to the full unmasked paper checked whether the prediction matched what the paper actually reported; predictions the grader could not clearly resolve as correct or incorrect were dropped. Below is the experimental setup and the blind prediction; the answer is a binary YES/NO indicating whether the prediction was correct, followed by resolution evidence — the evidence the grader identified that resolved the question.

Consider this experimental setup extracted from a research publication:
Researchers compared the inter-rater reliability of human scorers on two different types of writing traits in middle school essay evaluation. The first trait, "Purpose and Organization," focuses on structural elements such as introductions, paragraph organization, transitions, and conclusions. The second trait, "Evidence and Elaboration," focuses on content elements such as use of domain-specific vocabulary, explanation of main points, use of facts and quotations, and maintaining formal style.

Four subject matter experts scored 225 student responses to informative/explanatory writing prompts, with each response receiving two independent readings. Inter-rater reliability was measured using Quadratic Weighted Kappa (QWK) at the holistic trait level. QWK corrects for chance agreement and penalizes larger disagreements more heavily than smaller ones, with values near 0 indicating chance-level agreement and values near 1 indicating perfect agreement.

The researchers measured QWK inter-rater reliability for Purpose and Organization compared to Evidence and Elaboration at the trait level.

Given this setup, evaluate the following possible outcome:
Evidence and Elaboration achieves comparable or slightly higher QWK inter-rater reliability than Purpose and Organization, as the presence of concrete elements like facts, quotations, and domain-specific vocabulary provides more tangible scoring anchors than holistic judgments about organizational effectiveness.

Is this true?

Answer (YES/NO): NO